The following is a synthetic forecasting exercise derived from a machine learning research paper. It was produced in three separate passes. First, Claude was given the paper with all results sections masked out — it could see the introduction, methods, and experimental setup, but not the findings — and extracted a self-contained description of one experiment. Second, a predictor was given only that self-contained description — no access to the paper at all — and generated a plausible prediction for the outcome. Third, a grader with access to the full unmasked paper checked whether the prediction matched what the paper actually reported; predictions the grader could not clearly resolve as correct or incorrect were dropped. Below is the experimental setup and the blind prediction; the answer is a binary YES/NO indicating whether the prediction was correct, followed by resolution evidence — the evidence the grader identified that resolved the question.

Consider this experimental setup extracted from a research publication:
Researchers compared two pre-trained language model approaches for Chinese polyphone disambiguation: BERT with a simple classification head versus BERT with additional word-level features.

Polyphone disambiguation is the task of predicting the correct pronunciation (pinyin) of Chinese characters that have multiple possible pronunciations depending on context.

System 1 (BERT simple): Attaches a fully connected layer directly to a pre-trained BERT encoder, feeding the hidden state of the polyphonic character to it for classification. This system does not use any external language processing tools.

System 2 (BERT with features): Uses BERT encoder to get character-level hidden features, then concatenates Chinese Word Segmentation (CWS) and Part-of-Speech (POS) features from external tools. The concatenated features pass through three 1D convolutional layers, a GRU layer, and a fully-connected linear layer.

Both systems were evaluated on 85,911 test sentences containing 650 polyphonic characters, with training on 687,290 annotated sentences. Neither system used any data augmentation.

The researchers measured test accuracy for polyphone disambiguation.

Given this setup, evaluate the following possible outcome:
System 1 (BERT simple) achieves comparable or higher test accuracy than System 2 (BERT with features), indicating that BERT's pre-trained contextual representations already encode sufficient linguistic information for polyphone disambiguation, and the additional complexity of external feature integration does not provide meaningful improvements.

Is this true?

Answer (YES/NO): YES